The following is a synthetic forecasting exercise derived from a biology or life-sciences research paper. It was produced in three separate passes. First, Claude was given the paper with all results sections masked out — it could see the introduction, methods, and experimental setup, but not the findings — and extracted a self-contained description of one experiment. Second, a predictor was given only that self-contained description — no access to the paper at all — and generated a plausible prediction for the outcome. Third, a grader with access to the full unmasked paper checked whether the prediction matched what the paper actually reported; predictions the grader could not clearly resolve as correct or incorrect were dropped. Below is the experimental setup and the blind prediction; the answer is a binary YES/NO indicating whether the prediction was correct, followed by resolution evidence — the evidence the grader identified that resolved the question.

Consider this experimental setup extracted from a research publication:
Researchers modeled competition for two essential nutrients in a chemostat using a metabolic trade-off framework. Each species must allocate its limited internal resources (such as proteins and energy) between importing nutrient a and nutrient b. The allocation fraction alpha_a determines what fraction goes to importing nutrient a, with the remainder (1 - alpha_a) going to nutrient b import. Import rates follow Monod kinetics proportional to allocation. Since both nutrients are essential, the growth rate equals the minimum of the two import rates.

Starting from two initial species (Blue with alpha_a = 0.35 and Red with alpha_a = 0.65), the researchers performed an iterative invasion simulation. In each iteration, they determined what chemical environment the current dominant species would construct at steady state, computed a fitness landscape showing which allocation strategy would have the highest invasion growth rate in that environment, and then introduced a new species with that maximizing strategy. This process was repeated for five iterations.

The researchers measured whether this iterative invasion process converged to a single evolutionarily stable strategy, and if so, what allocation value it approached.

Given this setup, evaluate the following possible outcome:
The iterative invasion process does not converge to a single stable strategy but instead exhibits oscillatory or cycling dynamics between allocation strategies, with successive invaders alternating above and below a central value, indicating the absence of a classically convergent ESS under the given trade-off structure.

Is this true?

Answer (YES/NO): NO